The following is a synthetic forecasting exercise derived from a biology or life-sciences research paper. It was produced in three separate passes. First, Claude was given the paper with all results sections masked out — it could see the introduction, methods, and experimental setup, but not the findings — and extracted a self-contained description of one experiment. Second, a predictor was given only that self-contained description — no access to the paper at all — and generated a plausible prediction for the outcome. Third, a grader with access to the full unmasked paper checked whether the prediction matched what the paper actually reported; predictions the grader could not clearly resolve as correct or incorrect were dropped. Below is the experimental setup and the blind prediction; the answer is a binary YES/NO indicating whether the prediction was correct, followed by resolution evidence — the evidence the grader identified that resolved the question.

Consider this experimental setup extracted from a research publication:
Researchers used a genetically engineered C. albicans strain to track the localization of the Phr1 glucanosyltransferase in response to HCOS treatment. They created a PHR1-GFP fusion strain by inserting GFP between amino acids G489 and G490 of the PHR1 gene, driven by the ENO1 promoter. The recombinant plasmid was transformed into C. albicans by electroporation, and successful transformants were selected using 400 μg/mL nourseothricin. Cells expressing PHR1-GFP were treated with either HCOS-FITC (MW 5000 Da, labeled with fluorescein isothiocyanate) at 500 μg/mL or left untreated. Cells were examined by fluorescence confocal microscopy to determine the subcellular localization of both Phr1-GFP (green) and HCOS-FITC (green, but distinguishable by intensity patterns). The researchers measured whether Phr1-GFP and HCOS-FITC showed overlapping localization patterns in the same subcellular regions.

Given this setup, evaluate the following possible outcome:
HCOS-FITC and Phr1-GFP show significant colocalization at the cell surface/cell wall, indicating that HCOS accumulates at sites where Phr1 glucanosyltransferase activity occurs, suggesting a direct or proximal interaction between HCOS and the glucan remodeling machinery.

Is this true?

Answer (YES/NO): YES